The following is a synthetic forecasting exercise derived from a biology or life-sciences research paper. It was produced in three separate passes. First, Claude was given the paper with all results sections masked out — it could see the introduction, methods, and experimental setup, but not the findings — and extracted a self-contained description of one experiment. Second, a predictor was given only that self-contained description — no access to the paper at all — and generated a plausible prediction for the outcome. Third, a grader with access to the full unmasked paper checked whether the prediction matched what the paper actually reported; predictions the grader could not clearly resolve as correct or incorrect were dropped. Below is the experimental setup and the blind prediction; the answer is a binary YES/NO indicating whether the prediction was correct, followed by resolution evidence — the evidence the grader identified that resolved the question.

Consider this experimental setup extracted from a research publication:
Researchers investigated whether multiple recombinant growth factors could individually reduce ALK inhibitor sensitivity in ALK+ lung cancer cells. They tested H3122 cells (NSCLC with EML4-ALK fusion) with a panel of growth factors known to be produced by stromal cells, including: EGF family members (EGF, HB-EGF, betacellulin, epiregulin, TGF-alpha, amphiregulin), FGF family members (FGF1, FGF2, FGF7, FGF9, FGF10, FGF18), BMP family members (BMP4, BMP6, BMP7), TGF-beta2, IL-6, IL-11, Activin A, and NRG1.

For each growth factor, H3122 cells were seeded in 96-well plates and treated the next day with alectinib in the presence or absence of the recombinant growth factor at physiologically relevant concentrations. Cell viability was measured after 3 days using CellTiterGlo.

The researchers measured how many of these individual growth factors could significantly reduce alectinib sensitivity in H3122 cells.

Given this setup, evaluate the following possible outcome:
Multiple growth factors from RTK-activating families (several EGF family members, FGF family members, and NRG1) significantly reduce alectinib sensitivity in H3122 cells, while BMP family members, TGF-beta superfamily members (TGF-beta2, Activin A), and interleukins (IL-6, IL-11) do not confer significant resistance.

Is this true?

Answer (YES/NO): NO